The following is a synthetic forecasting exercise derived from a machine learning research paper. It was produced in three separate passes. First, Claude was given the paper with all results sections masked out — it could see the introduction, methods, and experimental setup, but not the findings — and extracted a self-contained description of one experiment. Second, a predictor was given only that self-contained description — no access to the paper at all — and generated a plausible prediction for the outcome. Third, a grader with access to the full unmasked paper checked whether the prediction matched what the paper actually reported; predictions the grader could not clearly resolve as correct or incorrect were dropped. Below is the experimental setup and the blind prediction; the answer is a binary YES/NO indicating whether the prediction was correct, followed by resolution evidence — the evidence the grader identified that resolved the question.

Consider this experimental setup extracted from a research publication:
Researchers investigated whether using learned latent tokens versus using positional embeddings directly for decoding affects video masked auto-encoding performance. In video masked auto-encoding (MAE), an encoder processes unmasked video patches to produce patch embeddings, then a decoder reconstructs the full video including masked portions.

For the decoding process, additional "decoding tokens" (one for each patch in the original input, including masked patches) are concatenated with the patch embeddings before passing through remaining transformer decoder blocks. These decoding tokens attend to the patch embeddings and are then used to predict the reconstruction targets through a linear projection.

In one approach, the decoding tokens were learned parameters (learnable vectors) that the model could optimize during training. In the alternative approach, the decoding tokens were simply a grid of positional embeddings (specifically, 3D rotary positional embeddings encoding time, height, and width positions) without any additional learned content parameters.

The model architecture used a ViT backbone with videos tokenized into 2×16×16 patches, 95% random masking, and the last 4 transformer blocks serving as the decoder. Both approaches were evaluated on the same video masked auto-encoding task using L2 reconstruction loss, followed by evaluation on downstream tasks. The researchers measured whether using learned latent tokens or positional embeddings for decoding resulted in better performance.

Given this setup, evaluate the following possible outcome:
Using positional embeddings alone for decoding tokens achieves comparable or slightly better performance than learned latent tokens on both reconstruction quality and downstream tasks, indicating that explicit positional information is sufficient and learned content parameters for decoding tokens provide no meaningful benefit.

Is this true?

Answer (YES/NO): YES